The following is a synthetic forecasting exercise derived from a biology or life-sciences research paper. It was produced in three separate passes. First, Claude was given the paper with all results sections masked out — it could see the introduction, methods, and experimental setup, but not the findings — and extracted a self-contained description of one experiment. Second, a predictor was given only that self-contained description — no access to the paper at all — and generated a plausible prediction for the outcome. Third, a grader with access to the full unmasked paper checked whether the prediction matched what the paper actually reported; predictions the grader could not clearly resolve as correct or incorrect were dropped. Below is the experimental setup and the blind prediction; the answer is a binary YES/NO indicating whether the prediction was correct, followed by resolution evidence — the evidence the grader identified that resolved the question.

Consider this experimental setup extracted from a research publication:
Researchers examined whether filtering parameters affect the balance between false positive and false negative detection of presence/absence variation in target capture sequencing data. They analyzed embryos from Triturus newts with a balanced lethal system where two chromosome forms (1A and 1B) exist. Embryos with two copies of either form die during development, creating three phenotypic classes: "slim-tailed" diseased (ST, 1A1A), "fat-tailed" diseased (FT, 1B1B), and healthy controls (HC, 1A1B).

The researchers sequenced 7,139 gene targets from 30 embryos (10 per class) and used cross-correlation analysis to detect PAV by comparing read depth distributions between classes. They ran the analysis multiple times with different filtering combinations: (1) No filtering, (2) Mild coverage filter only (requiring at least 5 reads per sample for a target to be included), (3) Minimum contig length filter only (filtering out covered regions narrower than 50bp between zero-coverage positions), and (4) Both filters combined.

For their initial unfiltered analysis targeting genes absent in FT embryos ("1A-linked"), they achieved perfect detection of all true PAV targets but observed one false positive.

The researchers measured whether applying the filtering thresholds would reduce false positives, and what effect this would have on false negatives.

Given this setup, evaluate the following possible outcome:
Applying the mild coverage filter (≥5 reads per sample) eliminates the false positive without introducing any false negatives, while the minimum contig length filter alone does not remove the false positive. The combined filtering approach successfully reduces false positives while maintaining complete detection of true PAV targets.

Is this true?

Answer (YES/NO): NO